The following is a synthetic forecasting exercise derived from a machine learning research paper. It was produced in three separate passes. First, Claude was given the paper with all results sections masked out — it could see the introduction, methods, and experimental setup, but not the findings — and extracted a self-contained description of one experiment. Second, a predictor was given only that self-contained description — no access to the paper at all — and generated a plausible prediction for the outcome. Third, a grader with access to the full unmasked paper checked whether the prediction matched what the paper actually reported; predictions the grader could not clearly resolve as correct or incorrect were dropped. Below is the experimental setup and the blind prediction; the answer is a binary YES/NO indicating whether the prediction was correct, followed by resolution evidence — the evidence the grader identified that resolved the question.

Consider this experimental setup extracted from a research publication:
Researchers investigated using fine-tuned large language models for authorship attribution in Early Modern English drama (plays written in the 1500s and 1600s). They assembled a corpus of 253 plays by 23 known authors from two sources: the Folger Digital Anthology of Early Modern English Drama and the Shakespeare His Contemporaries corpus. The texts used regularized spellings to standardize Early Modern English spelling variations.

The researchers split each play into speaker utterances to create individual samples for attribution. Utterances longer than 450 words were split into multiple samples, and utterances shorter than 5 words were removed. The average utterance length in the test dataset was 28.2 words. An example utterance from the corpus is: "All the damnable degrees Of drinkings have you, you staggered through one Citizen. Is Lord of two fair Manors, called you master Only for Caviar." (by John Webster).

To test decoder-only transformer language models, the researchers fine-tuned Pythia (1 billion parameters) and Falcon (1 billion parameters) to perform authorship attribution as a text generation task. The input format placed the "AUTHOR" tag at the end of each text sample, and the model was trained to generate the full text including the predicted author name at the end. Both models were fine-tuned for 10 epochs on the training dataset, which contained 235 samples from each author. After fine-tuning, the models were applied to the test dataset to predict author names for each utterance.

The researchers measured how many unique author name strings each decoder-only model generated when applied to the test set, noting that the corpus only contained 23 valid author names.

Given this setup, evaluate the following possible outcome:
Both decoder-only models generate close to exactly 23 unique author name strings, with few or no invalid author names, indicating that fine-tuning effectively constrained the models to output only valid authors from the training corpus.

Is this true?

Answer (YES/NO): NO